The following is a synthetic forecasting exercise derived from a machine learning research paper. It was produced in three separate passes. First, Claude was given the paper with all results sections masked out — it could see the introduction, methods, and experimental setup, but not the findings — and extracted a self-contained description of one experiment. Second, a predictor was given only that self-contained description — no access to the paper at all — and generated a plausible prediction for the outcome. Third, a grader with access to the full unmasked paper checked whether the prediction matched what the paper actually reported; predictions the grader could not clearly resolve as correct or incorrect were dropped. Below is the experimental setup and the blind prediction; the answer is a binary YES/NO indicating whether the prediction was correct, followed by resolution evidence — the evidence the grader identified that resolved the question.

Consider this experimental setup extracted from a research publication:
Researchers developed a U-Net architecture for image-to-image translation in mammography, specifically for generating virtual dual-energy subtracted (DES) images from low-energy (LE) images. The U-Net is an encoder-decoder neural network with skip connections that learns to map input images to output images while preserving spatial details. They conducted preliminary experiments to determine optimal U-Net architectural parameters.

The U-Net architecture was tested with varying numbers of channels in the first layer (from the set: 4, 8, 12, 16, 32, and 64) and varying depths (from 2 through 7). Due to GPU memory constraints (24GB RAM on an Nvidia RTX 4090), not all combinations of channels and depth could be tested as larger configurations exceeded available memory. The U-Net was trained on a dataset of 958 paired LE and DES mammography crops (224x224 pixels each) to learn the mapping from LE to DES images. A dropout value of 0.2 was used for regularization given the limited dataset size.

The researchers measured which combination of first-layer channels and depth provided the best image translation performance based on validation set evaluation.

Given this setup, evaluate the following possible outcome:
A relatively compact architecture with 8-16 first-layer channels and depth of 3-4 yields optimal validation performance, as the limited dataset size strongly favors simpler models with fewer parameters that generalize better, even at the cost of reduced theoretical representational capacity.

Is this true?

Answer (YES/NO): NO